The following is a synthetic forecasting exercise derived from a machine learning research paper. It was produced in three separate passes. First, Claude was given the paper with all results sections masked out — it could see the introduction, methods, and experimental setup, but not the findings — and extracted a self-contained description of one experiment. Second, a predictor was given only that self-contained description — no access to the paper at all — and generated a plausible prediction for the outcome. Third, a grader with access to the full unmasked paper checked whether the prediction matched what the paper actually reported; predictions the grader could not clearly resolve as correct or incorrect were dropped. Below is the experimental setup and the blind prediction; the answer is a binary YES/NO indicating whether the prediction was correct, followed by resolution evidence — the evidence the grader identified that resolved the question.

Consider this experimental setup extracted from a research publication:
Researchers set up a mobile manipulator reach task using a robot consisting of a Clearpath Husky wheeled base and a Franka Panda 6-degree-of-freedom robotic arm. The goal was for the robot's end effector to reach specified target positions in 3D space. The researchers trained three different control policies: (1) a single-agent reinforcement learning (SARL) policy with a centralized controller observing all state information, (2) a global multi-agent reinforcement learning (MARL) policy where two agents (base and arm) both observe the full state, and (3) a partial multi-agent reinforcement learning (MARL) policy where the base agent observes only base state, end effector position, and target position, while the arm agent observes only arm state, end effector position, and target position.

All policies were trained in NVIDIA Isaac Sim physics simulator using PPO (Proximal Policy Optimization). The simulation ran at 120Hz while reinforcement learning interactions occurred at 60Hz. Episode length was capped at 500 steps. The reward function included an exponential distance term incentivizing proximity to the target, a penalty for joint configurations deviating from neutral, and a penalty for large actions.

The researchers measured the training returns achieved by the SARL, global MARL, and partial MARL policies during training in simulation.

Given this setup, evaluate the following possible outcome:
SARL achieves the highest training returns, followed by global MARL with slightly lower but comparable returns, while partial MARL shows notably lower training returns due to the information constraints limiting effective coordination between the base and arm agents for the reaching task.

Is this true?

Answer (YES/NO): NO